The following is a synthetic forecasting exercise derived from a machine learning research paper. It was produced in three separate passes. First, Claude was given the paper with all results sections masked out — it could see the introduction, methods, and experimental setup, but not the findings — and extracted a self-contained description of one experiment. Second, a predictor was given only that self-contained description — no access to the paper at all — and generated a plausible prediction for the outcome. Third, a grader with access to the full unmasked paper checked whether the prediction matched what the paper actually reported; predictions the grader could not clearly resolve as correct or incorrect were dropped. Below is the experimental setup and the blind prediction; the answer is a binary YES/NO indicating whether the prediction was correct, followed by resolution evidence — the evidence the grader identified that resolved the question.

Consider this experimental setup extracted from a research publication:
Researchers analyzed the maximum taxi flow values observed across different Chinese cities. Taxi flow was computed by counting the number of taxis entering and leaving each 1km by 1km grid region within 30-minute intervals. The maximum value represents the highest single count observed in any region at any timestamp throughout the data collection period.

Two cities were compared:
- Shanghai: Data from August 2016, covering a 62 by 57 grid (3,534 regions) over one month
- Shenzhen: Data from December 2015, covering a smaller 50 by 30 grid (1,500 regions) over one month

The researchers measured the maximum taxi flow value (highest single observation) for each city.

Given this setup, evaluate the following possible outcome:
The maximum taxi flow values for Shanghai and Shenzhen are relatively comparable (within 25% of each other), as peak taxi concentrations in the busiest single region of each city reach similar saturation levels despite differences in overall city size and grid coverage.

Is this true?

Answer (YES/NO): NO